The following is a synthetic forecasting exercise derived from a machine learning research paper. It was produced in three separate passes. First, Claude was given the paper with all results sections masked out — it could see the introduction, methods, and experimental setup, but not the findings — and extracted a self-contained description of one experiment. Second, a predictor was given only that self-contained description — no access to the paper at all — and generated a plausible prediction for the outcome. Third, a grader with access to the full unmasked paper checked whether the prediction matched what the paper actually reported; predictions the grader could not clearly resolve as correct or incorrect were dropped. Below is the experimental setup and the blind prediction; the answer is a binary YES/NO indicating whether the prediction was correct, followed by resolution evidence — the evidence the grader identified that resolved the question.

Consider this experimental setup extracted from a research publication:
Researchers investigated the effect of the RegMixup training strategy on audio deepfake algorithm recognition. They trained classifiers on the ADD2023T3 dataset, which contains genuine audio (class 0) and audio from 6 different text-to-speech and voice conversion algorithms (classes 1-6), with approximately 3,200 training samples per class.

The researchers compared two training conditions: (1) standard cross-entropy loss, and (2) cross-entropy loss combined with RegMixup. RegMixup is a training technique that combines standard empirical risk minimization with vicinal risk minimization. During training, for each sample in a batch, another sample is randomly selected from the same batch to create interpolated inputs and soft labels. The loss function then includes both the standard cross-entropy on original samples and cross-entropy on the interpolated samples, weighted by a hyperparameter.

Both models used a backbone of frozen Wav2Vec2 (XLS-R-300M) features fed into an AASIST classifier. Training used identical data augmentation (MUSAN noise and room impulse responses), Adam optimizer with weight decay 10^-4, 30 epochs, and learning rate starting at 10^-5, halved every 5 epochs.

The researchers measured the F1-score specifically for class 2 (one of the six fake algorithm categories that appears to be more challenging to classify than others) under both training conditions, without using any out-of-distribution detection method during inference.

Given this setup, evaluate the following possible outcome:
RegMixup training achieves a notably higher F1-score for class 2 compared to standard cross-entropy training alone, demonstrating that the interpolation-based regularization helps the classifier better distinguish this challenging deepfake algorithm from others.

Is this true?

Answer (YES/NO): YES